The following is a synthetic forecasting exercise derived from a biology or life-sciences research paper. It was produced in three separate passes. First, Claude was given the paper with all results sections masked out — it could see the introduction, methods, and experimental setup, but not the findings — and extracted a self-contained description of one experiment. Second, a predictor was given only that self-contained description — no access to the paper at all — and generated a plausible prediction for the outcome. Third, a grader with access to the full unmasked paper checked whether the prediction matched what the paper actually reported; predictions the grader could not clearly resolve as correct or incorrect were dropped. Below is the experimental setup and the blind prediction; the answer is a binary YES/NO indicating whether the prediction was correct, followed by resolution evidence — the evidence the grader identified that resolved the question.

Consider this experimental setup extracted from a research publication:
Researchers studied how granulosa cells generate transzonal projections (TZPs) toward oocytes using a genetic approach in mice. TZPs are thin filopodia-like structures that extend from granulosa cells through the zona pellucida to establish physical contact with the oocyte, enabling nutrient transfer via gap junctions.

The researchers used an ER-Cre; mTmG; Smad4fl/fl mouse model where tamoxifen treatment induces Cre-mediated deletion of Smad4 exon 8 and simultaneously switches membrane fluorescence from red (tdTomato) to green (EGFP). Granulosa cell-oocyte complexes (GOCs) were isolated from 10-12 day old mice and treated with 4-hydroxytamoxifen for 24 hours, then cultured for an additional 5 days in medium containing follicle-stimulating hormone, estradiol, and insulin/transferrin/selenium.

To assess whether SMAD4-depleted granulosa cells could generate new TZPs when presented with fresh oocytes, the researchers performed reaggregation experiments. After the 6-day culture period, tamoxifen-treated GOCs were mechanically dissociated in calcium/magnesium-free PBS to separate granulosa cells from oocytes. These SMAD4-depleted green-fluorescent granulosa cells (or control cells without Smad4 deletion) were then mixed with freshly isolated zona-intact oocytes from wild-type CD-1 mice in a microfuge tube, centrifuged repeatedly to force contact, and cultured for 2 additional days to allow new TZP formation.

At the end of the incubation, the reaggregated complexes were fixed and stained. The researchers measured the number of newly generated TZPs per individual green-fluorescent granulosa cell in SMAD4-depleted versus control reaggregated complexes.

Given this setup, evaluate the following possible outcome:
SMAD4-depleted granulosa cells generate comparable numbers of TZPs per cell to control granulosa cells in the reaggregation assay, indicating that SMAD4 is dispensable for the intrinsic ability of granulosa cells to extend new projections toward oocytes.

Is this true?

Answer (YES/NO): NO